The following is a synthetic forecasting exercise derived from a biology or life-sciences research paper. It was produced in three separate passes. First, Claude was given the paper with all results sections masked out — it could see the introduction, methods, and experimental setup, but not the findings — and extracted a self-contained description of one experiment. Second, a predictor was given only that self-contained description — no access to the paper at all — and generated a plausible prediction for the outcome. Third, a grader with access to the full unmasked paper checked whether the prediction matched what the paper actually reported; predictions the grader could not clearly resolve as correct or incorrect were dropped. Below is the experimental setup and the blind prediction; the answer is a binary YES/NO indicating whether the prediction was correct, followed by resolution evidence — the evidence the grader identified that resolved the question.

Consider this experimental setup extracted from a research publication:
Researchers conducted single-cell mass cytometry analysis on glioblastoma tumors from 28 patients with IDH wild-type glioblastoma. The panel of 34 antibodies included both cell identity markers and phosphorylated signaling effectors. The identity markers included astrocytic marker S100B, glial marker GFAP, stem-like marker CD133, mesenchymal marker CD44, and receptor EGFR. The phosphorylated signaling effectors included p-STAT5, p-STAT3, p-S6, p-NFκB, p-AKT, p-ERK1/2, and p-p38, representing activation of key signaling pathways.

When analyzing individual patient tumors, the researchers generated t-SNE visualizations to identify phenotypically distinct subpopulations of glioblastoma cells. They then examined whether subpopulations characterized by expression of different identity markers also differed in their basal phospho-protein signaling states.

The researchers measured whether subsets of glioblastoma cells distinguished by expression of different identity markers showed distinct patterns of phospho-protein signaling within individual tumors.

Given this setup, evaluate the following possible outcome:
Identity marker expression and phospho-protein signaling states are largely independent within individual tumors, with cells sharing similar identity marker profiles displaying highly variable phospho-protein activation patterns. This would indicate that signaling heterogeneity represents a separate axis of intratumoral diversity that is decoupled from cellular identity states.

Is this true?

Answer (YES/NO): NO